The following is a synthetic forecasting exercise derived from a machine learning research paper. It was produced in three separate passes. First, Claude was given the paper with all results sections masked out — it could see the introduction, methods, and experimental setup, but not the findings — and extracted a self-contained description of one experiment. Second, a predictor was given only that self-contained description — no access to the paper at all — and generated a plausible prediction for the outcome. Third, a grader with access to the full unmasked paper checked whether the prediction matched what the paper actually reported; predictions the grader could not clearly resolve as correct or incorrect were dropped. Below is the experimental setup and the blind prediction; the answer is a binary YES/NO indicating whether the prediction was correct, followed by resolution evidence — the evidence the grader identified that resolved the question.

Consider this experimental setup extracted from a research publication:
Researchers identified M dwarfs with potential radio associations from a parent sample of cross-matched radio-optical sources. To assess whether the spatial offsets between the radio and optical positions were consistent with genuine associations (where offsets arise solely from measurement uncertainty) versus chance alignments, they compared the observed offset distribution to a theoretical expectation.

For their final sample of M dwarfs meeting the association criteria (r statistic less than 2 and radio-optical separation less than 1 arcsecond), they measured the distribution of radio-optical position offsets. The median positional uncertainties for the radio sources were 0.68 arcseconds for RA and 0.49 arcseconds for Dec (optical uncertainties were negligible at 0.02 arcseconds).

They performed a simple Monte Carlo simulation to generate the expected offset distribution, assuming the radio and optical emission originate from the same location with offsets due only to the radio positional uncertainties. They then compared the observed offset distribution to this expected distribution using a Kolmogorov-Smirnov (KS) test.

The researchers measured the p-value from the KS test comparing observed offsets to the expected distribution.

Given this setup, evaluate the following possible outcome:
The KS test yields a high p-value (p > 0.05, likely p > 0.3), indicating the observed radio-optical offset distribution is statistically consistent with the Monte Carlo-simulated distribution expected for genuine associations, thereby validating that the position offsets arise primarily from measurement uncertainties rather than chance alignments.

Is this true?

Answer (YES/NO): YES